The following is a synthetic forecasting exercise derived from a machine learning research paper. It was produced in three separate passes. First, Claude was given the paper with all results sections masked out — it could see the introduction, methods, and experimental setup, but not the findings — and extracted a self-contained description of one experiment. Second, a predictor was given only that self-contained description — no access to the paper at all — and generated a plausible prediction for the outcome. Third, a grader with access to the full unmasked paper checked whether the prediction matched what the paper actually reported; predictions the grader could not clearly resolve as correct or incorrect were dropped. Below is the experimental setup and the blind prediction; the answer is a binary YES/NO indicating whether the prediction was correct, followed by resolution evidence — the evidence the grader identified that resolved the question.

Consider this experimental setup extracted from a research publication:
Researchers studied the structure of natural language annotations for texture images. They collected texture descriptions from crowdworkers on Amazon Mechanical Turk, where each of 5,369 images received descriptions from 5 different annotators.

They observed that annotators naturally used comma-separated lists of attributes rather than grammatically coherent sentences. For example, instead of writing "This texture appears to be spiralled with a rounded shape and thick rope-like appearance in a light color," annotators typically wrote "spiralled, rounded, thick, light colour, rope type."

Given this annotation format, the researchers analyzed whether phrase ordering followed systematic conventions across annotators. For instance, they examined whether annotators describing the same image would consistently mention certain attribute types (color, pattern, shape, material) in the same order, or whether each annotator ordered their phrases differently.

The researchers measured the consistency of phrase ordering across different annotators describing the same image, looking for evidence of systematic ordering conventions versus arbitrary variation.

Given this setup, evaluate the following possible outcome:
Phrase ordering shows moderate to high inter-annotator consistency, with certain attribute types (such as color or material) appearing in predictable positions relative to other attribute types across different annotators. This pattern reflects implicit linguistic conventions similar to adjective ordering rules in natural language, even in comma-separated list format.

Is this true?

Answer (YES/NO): NO